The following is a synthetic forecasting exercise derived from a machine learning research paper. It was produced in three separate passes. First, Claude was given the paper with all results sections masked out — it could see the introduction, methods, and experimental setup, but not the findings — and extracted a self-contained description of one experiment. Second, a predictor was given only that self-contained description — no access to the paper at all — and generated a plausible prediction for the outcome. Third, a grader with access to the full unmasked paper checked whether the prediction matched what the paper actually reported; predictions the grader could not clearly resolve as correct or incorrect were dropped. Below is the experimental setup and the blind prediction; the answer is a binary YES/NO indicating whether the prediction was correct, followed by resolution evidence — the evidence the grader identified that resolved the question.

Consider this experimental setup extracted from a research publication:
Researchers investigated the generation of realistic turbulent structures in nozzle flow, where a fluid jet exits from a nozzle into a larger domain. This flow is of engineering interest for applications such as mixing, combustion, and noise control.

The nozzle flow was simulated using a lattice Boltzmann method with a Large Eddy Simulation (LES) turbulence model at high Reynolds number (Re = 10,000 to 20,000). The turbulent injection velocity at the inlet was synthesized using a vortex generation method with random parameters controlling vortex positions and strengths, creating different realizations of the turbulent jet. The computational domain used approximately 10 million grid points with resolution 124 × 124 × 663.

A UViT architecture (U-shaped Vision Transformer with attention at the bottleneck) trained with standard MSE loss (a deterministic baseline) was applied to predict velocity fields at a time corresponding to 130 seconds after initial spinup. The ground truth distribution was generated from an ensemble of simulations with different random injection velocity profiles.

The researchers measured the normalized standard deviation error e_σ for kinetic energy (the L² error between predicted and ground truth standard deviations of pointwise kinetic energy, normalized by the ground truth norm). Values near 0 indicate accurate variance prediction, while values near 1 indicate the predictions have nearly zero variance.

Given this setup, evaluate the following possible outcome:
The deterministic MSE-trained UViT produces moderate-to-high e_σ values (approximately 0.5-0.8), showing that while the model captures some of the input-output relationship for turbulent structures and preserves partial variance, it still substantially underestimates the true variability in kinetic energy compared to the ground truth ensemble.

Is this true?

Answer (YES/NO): NO